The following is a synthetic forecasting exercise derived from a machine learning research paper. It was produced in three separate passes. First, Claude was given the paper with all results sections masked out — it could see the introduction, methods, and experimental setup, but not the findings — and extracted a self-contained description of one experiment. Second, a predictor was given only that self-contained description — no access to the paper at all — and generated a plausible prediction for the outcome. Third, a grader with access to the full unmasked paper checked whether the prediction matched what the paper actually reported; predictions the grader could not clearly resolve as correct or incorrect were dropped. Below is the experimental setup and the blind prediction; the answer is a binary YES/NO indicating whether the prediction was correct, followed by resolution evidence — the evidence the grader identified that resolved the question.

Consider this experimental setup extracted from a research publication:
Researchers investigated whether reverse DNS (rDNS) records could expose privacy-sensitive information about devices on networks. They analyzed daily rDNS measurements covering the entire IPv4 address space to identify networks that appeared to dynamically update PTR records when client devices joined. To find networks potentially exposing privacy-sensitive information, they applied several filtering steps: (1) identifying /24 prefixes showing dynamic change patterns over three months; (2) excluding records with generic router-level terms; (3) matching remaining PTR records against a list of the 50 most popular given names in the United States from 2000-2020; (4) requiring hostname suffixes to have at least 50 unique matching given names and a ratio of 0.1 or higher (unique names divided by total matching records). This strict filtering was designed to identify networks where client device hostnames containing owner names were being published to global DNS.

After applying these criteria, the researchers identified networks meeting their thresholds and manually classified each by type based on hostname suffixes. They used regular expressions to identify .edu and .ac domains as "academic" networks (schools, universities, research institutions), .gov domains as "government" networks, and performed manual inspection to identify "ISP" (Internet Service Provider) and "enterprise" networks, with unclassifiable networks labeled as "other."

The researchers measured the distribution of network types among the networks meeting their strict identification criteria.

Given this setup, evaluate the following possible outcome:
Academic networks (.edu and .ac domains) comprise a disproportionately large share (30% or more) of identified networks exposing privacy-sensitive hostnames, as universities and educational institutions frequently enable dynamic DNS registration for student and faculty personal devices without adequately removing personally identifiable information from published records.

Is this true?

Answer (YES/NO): YES